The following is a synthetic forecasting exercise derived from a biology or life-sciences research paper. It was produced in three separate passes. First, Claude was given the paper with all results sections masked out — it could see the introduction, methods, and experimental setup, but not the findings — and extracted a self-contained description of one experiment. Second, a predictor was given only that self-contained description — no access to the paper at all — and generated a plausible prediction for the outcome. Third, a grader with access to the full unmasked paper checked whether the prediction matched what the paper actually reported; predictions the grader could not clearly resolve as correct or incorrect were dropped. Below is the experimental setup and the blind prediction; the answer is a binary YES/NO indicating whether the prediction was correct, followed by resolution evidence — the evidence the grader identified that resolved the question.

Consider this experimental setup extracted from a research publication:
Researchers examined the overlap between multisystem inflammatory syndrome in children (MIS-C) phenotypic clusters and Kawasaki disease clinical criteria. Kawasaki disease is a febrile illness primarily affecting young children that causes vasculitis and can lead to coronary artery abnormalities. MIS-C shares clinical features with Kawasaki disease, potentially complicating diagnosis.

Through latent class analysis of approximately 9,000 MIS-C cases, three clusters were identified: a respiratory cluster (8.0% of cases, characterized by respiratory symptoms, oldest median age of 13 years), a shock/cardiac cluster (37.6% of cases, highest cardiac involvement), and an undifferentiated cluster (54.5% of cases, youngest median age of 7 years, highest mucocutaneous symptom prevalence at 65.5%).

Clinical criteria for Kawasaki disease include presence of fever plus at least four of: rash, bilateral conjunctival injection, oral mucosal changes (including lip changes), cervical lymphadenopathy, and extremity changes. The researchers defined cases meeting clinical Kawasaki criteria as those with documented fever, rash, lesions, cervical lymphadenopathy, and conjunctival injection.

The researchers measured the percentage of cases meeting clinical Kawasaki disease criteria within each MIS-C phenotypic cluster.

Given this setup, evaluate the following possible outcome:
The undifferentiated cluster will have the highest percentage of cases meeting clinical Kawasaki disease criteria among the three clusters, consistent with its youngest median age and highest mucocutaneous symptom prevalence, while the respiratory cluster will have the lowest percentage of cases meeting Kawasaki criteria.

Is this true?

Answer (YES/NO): YES